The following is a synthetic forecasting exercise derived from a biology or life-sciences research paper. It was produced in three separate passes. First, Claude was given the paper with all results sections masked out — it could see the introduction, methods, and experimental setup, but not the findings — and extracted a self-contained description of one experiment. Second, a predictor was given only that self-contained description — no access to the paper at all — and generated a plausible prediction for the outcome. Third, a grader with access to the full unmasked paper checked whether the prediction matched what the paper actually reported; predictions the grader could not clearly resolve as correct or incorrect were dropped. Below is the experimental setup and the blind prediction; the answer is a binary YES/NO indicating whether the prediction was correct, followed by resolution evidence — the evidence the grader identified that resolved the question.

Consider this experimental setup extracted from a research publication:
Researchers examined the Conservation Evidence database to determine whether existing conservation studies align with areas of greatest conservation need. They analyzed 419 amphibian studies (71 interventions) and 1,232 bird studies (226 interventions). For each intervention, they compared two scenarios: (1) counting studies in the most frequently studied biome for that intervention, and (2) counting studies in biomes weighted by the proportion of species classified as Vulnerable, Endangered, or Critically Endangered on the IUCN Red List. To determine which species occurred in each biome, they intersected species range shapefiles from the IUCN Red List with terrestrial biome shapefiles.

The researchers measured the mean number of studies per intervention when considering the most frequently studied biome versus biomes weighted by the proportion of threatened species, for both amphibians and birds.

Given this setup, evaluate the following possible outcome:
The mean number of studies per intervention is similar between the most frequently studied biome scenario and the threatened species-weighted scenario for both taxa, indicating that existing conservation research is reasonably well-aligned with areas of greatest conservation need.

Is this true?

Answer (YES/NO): NO